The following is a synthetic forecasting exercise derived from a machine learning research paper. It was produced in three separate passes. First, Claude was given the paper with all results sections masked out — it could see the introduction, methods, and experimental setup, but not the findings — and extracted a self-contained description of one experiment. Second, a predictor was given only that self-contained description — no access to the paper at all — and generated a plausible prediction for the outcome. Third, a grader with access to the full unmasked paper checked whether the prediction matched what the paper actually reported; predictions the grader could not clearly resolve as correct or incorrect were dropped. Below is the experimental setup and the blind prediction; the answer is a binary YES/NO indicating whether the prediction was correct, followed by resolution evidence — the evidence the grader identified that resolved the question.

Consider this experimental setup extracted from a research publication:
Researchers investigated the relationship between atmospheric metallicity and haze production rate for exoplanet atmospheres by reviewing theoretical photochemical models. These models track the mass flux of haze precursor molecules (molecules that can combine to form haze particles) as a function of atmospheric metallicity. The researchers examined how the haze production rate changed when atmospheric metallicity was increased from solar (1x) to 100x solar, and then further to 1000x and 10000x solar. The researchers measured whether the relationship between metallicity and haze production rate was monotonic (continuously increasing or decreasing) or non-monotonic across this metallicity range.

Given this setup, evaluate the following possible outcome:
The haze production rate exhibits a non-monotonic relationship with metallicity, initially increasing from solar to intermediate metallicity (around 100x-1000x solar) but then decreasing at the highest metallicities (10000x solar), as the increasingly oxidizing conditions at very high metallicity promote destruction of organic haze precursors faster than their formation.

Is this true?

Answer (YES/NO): NO